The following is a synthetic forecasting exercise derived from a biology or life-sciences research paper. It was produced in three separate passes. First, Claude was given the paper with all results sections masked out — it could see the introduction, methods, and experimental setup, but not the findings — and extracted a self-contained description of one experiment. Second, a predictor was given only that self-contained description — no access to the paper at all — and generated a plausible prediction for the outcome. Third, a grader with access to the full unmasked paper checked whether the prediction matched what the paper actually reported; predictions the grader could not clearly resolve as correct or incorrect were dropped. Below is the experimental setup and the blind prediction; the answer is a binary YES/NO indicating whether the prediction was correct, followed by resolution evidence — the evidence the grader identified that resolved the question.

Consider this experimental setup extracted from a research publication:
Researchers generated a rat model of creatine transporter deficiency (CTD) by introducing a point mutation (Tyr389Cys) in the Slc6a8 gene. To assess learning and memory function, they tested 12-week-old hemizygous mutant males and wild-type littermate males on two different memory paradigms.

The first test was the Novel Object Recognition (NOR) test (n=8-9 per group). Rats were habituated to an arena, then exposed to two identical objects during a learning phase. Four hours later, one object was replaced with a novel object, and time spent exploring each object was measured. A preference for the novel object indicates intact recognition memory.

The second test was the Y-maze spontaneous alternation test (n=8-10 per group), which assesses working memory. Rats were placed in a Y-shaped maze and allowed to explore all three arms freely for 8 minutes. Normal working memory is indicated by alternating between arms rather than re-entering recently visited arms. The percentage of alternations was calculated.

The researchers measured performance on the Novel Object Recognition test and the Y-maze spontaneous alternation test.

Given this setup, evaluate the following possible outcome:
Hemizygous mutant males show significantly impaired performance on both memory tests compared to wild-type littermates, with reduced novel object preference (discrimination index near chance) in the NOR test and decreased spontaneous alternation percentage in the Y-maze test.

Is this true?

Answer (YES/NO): NO